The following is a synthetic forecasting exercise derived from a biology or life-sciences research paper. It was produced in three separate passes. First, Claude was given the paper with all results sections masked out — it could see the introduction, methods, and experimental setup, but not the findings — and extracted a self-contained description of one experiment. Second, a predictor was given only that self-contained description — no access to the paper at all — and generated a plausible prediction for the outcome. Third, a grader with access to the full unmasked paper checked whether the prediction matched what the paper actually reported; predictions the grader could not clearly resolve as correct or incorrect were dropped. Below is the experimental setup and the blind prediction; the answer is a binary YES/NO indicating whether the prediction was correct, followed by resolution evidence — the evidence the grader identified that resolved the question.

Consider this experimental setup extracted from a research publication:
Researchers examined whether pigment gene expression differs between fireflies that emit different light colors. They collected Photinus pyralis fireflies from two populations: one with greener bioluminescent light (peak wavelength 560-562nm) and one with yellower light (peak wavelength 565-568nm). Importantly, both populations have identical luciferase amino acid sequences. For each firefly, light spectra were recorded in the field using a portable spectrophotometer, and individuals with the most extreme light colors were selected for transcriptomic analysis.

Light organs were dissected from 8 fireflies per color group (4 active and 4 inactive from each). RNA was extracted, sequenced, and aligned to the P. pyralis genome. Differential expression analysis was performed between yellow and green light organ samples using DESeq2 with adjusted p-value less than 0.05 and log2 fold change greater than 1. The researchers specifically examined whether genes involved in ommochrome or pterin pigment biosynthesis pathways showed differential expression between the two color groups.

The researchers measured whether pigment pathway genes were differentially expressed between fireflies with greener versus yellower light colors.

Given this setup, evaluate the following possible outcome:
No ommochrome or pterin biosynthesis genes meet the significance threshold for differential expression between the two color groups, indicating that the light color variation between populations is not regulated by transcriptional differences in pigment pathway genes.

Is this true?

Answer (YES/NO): YES